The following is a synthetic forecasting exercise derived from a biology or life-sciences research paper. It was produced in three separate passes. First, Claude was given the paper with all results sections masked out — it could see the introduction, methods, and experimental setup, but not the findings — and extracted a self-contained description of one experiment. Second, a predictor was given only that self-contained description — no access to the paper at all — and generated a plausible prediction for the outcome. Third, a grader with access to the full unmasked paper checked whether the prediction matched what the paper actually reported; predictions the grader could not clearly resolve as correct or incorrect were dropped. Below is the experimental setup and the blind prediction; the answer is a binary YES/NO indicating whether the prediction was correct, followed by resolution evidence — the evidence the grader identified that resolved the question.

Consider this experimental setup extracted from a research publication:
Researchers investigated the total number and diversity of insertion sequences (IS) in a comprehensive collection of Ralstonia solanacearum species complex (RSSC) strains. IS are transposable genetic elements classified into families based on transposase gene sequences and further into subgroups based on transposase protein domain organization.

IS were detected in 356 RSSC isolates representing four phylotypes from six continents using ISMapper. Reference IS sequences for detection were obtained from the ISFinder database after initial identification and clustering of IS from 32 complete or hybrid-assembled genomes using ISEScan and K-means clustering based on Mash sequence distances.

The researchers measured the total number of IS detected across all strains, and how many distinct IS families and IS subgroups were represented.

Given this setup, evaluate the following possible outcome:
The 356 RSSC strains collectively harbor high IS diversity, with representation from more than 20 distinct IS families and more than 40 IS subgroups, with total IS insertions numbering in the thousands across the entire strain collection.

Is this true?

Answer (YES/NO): NO